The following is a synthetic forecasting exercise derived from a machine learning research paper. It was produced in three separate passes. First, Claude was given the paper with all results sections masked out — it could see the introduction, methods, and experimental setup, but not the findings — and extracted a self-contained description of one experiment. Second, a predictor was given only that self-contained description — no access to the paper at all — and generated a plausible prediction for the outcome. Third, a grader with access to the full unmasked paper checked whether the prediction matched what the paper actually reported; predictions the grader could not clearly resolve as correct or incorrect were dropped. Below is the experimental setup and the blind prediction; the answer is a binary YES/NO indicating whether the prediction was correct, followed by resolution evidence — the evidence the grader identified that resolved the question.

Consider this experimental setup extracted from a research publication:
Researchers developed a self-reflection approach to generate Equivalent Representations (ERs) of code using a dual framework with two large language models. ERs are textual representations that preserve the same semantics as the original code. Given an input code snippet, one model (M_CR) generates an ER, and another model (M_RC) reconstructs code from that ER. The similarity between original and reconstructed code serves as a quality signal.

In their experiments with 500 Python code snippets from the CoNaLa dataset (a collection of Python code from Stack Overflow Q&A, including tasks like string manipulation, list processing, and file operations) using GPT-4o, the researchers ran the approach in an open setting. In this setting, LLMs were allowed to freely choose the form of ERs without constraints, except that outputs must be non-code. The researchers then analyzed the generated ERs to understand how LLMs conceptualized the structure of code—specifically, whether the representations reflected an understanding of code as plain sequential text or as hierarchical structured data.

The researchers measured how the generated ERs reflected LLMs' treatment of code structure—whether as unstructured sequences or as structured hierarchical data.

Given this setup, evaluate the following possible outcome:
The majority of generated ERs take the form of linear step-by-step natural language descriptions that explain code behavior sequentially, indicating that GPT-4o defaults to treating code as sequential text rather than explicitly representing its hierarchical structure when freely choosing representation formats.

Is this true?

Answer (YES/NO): NO